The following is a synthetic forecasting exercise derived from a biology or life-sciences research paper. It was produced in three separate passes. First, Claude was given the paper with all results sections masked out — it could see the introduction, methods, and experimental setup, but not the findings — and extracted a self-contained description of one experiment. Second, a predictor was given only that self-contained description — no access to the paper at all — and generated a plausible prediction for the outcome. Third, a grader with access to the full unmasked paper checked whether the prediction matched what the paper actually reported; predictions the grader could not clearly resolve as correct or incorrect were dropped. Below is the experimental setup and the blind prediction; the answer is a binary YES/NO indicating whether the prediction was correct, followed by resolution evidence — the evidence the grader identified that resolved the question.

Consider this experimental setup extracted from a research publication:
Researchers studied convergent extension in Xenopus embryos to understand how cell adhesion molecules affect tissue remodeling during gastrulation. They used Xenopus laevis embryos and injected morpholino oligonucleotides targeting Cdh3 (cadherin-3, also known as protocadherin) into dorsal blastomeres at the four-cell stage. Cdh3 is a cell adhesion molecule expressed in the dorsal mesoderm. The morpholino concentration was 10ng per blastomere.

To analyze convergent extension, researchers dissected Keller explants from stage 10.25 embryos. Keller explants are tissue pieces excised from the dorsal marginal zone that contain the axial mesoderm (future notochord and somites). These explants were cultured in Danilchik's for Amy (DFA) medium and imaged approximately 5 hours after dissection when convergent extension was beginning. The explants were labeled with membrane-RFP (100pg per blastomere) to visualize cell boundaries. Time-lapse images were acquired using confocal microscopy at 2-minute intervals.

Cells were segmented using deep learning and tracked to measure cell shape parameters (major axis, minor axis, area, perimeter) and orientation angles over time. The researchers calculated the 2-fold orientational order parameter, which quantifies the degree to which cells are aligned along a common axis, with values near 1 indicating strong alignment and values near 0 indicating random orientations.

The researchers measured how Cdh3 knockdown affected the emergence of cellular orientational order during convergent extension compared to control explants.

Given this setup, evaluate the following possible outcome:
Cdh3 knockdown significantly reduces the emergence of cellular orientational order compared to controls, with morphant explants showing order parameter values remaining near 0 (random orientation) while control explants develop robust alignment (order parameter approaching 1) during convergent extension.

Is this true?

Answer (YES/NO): YES